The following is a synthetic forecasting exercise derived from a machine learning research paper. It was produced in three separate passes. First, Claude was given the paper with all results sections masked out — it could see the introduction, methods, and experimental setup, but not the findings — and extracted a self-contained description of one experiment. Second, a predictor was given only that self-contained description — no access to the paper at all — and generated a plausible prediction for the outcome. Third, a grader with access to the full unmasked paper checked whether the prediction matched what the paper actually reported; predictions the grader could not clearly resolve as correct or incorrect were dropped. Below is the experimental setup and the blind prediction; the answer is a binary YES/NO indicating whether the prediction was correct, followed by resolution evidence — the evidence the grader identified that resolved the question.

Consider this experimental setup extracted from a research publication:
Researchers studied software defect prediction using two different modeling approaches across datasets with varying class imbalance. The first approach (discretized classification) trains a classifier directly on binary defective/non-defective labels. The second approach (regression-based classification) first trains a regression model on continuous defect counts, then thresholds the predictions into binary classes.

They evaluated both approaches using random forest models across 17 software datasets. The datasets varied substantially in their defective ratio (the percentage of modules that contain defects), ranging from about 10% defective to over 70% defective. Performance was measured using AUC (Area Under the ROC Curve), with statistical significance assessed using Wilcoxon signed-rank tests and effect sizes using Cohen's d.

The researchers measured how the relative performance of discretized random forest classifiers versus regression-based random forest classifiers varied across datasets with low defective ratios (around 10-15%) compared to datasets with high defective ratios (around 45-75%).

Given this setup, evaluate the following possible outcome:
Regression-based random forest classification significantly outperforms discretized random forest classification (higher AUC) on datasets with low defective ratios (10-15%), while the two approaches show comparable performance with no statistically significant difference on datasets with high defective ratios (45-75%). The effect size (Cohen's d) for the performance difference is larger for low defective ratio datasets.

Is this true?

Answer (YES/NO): NO